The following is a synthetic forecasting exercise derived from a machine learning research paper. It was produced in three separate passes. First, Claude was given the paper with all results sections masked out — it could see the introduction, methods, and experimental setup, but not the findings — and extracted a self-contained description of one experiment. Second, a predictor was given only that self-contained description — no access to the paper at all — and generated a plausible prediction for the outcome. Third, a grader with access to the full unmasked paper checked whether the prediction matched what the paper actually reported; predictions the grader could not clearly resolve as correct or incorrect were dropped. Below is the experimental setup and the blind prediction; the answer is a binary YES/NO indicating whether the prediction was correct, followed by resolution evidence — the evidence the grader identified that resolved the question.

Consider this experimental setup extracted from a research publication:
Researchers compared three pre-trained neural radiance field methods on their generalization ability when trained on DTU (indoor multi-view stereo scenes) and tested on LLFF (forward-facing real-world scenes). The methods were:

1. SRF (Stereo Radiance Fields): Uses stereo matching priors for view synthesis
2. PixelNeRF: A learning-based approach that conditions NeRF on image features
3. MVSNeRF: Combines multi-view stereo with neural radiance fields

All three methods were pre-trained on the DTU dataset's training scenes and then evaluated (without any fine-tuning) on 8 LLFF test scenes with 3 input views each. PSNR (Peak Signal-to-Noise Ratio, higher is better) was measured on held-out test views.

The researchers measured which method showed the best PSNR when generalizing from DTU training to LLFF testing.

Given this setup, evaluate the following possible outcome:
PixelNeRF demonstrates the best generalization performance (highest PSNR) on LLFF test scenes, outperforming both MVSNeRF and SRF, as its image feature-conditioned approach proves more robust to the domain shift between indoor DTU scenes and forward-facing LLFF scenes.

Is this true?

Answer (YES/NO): NO